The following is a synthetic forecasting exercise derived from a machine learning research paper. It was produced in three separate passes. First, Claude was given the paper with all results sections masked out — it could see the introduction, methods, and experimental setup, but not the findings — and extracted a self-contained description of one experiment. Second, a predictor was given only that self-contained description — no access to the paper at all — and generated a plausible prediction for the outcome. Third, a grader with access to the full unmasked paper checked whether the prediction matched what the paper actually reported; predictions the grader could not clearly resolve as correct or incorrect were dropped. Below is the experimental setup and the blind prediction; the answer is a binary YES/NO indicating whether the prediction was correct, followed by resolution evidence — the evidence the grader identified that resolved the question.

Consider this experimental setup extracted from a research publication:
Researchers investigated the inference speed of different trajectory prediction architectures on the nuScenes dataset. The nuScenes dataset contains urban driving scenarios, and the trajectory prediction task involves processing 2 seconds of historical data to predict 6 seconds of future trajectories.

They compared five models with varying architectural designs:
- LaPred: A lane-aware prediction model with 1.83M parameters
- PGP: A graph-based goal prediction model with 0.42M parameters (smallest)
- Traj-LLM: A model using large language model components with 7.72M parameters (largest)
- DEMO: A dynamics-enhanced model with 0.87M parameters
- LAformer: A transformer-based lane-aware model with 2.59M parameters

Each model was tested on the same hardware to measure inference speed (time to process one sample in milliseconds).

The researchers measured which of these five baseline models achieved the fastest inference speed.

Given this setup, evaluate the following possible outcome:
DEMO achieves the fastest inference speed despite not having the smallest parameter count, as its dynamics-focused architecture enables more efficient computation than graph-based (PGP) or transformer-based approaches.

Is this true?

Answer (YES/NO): NO